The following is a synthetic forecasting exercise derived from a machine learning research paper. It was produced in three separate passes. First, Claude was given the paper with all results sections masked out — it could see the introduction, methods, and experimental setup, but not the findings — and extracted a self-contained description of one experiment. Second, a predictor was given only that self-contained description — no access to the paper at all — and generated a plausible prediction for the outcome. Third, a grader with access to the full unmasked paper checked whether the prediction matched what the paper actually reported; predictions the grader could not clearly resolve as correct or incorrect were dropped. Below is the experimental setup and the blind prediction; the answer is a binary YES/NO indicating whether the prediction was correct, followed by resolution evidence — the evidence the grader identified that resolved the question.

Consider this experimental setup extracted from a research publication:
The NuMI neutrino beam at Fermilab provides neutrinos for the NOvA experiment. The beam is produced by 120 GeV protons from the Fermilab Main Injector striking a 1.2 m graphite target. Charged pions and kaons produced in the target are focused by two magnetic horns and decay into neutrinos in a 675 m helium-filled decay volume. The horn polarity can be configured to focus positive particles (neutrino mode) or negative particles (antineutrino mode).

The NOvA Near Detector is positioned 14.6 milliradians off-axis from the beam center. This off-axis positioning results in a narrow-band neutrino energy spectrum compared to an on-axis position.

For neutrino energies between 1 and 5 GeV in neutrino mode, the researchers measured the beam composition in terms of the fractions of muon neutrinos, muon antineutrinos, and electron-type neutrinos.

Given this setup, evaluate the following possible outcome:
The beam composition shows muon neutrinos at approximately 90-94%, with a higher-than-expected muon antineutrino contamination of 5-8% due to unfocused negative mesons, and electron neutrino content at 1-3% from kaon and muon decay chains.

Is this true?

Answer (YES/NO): NO